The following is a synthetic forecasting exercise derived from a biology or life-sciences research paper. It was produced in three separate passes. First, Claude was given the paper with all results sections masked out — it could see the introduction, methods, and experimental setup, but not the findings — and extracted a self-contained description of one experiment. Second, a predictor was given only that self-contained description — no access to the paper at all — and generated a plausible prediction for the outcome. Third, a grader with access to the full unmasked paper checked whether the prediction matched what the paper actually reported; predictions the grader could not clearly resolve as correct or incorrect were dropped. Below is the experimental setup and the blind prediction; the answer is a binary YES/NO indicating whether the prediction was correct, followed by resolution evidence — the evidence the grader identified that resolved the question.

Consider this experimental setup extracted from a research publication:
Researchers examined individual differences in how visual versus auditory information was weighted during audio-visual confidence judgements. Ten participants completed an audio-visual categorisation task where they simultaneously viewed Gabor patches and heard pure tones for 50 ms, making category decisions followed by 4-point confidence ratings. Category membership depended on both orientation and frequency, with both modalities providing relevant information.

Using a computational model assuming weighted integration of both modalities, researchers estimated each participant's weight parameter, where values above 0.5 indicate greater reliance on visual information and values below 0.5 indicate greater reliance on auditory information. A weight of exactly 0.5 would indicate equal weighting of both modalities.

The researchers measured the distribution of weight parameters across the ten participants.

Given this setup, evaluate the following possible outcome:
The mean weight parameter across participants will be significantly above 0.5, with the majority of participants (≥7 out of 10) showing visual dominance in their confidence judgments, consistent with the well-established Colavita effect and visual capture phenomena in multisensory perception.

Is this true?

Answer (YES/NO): YES